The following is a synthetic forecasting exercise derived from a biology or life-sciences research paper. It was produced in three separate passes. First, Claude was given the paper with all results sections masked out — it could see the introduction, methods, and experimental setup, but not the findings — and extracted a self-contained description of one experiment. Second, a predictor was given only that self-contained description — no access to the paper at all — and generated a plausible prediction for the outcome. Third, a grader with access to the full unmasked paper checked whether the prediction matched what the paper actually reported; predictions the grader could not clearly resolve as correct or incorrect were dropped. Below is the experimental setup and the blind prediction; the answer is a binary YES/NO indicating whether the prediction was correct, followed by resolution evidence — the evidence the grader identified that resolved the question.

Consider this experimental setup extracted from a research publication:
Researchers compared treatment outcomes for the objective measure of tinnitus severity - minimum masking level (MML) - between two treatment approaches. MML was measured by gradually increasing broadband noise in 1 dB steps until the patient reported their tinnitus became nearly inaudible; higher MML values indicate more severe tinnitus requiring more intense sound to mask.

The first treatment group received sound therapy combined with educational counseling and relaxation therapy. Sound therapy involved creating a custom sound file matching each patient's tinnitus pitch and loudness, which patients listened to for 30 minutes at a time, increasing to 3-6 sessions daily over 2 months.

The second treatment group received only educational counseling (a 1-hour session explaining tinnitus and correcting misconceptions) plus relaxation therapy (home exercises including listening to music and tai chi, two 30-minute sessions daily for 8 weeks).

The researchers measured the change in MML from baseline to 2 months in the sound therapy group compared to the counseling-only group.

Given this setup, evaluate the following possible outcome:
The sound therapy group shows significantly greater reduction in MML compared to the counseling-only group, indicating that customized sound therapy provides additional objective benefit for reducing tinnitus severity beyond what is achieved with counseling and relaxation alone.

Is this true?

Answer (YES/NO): NO